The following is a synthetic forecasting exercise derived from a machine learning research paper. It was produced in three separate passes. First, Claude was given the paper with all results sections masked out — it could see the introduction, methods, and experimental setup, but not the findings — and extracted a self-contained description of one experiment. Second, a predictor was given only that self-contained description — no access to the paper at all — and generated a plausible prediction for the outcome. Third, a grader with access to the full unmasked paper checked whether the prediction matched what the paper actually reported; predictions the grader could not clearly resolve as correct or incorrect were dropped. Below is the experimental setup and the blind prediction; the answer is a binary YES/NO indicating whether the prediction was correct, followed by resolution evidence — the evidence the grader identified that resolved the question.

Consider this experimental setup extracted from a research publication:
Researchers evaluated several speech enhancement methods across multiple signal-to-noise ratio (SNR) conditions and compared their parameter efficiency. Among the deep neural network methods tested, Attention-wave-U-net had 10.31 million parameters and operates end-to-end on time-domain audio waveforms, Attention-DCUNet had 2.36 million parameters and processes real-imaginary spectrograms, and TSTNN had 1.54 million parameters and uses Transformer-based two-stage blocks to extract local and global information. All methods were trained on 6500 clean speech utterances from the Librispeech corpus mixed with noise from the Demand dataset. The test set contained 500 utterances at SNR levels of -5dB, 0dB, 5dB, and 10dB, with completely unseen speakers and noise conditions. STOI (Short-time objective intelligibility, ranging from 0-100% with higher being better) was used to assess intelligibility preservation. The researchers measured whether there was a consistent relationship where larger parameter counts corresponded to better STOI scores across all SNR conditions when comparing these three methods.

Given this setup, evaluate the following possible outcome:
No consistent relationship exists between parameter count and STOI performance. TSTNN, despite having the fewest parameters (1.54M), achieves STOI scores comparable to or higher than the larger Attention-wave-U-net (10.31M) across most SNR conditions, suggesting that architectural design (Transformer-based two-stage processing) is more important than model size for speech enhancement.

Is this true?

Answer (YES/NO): YES